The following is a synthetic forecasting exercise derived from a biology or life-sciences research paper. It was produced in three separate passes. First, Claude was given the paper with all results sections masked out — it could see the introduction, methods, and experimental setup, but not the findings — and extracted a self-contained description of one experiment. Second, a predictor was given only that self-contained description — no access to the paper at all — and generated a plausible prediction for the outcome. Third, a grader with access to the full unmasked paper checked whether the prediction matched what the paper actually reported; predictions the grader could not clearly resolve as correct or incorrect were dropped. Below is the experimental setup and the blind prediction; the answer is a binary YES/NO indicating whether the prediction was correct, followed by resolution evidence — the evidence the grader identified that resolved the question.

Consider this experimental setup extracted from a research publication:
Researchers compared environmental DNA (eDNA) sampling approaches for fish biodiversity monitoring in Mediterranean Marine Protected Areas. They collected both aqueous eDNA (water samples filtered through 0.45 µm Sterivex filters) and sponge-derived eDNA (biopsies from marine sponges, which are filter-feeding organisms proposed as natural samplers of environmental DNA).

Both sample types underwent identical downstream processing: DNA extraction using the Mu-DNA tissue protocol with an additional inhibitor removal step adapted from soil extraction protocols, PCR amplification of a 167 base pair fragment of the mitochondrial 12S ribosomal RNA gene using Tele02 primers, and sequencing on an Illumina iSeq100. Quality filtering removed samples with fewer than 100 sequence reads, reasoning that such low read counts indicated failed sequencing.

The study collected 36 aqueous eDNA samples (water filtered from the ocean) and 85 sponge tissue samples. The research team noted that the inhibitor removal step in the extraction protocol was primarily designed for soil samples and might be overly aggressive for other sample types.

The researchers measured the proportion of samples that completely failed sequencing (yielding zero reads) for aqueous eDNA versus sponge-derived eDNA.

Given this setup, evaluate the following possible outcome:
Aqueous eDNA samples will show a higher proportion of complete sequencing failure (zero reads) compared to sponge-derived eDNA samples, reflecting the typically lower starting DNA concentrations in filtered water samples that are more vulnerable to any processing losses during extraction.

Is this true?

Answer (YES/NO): NO